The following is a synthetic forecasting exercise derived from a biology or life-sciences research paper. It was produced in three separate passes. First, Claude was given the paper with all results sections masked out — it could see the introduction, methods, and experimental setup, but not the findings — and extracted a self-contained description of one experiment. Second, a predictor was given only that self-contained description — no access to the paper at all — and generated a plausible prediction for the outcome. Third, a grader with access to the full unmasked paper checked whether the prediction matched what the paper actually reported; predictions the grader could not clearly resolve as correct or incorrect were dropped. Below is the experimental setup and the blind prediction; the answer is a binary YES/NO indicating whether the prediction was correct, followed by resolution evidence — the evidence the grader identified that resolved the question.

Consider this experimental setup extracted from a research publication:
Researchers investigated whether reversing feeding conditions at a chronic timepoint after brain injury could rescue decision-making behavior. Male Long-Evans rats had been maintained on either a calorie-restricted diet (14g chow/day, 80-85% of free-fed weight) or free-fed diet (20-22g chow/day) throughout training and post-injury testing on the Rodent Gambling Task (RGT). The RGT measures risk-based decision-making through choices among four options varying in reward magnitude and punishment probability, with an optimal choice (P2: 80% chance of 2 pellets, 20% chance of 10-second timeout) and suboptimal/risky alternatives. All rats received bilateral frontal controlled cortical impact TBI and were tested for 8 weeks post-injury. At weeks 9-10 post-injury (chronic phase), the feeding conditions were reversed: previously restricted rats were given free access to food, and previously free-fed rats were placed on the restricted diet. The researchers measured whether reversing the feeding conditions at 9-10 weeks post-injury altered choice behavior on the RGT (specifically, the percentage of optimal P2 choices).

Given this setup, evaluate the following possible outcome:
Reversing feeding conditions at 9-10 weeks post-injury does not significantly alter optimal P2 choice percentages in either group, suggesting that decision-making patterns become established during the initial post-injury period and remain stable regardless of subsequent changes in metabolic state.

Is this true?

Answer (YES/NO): YES